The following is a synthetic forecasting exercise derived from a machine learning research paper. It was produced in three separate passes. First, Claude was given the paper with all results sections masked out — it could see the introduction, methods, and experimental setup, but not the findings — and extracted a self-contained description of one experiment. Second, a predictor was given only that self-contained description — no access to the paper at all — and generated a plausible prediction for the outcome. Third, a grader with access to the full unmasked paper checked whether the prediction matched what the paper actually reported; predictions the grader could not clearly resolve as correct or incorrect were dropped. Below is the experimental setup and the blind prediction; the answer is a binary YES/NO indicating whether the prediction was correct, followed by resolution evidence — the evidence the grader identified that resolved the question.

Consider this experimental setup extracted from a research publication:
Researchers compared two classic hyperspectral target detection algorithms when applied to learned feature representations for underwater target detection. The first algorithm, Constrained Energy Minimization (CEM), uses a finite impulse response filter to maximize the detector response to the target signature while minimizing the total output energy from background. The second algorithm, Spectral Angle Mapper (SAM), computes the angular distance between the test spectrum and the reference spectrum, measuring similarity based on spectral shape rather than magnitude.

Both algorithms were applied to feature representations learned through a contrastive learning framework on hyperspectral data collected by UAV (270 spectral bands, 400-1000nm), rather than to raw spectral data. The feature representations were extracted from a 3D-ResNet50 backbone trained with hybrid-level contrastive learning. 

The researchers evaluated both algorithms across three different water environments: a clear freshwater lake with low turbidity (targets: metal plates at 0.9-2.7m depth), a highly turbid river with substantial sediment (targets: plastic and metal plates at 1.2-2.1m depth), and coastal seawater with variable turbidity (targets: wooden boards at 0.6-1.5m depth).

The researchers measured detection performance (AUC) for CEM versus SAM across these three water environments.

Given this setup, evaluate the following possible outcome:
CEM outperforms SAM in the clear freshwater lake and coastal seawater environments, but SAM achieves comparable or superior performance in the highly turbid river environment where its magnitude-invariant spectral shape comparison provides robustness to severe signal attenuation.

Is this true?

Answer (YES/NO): NO